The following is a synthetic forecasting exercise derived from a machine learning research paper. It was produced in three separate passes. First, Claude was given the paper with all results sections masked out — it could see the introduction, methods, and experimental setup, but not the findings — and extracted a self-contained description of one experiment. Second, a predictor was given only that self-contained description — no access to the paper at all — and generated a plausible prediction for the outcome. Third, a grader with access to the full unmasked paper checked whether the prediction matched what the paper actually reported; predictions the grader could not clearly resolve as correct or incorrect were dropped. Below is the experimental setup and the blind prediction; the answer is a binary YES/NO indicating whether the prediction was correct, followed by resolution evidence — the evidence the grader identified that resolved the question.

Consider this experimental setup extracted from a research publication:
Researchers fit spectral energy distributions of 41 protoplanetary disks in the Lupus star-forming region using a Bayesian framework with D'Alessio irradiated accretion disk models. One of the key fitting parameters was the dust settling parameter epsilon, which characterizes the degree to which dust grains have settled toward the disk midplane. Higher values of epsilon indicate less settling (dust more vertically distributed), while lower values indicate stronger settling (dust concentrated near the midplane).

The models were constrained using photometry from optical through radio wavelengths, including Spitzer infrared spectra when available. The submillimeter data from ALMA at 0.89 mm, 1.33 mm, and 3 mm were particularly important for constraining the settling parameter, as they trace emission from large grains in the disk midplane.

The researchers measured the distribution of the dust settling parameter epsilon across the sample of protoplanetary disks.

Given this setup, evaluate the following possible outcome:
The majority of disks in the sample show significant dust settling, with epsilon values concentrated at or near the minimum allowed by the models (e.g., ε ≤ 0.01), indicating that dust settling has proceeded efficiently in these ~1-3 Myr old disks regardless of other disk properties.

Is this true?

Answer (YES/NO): YES